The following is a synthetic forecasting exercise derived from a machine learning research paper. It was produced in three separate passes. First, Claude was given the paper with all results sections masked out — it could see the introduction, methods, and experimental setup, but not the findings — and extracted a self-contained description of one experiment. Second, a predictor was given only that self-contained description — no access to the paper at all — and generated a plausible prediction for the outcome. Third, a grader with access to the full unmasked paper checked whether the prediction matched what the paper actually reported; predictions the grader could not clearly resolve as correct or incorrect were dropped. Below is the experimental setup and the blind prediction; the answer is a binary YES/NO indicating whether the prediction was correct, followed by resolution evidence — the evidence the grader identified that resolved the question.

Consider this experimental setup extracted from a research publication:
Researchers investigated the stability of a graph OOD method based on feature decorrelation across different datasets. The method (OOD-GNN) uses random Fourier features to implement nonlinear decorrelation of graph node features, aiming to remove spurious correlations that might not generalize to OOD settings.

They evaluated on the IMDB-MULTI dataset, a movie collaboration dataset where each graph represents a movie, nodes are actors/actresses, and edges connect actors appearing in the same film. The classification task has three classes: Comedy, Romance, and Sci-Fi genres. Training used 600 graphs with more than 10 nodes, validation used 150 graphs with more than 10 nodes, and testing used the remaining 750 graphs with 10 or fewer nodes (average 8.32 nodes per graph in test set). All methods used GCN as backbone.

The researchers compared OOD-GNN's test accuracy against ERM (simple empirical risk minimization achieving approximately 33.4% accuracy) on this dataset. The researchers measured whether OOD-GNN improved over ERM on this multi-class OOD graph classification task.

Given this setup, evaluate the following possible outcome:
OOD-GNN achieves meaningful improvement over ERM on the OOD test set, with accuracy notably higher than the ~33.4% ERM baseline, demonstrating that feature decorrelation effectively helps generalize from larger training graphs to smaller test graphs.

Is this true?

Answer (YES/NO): NO